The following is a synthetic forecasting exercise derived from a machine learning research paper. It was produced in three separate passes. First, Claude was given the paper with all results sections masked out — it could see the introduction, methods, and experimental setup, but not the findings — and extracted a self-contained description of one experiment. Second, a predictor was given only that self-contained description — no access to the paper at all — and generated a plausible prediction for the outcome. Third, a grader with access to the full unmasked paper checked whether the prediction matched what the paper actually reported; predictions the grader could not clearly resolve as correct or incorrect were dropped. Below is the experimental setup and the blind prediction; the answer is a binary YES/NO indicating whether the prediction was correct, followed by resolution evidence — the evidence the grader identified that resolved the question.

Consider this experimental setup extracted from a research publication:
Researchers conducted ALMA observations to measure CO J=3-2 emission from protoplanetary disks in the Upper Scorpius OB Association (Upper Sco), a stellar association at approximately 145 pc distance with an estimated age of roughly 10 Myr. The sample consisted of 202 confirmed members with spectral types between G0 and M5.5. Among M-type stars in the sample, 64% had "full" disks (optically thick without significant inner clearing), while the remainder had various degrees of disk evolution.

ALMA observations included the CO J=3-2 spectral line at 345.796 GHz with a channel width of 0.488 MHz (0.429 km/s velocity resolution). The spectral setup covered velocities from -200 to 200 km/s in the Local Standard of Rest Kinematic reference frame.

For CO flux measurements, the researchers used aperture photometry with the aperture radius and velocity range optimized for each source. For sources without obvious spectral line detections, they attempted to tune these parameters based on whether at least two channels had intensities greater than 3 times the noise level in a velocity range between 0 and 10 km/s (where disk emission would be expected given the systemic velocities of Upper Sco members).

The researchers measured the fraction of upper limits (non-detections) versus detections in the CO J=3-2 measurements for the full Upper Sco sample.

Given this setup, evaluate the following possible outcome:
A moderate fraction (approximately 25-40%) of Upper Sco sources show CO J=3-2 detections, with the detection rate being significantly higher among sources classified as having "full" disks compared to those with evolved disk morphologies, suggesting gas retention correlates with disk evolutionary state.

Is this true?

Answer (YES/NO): NO